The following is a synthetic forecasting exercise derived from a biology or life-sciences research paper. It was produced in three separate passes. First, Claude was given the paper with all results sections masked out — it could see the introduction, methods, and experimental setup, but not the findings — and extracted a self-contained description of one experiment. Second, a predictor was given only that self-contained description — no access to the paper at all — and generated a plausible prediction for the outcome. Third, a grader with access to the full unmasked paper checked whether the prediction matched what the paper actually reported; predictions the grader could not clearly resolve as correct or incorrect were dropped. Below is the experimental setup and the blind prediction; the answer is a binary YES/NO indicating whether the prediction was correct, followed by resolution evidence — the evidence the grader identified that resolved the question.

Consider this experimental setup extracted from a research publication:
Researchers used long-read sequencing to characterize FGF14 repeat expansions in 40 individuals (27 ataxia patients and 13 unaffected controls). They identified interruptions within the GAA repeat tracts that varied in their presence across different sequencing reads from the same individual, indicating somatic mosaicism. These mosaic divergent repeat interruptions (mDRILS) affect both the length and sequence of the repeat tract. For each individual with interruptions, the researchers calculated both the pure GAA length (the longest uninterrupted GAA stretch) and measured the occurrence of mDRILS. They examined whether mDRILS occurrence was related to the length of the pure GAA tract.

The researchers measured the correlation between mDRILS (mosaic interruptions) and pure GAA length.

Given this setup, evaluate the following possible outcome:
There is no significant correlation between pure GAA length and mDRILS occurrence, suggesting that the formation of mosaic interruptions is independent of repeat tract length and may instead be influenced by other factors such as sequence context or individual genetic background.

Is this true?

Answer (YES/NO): NO